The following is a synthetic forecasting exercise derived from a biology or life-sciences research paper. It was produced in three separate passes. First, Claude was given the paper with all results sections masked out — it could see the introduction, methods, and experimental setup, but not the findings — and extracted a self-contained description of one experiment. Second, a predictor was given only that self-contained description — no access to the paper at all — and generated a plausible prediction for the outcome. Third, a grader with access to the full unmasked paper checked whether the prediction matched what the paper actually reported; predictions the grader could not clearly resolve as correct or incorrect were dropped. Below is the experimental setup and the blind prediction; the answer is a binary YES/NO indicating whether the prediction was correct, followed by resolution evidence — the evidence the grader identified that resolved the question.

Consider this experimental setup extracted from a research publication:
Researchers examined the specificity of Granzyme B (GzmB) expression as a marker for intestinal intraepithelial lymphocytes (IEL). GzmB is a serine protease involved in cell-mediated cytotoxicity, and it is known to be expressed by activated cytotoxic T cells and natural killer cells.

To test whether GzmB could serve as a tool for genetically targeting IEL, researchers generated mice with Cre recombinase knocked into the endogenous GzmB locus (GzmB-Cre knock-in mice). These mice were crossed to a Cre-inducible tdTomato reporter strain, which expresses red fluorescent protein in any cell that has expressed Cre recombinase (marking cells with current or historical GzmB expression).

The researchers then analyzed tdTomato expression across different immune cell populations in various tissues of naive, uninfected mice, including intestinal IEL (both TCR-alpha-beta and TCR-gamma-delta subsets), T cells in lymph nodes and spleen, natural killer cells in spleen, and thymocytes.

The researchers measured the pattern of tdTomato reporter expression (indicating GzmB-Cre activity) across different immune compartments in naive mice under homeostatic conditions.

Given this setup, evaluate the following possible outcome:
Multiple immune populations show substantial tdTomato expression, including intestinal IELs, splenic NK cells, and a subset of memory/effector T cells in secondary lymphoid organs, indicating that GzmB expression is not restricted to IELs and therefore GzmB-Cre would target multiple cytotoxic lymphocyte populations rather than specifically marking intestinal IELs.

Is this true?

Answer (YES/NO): NO